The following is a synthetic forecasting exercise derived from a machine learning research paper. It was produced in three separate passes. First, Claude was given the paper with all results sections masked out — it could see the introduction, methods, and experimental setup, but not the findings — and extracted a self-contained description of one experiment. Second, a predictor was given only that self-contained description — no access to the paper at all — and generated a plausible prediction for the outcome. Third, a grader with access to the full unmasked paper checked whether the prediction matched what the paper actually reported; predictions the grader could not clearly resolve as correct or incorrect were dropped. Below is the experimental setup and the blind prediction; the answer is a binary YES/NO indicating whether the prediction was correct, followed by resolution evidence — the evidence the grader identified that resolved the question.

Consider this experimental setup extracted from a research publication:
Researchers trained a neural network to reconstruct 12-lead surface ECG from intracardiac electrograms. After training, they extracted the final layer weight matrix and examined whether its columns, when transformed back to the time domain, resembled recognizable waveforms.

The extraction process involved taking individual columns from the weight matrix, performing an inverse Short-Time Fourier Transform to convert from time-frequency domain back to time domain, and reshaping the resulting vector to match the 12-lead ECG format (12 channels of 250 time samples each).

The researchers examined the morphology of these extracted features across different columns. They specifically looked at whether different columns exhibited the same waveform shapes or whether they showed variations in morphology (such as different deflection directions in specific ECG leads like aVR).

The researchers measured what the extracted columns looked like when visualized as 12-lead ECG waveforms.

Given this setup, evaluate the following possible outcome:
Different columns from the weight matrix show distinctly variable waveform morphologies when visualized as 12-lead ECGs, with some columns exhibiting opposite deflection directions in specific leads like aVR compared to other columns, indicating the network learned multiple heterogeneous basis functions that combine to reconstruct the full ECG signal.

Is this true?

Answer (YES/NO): YES